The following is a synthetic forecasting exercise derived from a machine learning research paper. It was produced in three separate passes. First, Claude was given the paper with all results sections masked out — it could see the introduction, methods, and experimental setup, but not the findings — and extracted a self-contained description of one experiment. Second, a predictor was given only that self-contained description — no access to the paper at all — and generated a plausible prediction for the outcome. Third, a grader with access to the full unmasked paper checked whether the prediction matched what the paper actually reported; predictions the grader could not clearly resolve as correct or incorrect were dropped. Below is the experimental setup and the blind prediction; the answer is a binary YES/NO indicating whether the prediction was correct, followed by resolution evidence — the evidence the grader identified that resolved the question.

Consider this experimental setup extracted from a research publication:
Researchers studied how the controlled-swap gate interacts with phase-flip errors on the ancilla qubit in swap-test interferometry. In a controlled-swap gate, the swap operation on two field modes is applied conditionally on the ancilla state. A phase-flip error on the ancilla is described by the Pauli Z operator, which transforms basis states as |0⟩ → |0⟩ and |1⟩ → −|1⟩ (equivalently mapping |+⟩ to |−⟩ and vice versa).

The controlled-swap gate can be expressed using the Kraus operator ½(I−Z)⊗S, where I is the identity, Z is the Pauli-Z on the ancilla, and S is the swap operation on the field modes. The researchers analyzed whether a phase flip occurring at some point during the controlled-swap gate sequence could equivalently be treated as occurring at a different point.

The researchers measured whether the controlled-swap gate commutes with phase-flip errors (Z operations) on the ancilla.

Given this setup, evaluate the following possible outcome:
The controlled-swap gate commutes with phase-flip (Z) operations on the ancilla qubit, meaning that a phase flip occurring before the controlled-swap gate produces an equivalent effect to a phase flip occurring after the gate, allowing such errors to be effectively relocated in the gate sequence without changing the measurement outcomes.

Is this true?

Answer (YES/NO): YES